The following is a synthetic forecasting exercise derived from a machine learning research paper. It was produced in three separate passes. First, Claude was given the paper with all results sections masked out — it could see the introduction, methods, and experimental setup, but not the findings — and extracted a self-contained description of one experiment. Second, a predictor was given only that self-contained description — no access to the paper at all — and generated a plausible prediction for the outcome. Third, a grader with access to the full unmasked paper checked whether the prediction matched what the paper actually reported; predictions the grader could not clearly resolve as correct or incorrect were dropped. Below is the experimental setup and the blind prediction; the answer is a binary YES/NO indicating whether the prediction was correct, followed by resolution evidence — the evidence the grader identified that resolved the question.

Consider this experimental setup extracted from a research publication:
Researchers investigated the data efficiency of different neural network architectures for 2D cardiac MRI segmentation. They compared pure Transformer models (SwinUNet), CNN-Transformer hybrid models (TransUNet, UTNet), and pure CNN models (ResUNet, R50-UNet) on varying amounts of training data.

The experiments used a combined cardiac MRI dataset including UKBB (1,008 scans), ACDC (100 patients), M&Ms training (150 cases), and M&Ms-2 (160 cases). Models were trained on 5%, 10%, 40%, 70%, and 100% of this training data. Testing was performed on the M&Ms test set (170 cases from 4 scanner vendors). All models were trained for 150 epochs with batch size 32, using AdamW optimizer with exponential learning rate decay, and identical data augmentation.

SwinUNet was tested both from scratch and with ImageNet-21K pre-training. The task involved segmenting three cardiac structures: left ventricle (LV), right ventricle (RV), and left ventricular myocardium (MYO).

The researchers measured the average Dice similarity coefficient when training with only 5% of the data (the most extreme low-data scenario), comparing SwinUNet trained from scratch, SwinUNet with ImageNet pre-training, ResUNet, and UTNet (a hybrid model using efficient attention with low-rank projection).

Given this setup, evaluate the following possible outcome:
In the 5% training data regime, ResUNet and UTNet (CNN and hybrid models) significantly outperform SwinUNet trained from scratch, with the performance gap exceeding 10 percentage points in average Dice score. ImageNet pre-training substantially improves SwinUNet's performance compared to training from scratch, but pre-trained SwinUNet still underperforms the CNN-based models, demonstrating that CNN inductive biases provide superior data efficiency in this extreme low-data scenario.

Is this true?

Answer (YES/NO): NO